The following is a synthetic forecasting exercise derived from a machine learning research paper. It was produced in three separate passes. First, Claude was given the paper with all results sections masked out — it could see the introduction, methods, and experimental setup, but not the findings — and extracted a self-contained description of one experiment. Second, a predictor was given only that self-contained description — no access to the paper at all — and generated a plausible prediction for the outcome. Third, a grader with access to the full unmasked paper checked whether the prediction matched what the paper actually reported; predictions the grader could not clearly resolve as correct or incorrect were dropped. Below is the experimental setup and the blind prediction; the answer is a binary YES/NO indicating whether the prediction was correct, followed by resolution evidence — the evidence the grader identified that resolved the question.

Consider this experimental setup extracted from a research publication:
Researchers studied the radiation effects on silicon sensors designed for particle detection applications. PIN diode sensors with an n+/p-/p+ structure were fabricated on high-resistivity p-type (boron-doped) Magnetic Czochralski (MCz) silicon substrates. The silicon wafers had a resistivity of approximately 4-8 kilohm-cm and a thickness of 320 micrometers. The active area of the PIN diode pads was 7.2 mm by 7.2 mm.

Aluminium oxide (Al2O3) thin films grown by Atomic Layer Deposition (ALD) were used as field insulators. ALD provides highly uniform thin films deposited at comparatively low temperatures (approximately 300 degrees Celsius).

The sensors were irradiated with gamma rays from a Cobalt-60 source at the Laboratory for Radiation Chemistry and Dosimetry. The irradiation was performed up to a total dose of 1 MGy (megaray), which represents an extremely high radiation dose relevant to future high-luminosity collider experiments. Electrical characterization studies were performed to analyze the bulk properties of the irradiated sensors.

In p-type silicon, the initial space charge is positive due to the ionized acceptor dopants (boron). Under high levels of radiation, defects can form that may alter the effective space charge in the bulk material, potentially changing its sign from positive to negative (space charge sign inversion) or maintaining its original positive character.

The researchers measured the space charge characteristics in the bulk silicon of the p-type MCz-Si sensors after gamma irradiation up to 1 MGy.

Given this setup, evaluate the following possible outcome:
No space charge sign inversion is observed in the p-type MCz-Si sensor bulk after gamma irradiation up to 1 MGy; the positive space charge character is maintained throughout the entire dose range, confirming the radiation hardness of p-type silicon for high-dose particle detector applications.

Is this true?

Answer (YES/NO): NO